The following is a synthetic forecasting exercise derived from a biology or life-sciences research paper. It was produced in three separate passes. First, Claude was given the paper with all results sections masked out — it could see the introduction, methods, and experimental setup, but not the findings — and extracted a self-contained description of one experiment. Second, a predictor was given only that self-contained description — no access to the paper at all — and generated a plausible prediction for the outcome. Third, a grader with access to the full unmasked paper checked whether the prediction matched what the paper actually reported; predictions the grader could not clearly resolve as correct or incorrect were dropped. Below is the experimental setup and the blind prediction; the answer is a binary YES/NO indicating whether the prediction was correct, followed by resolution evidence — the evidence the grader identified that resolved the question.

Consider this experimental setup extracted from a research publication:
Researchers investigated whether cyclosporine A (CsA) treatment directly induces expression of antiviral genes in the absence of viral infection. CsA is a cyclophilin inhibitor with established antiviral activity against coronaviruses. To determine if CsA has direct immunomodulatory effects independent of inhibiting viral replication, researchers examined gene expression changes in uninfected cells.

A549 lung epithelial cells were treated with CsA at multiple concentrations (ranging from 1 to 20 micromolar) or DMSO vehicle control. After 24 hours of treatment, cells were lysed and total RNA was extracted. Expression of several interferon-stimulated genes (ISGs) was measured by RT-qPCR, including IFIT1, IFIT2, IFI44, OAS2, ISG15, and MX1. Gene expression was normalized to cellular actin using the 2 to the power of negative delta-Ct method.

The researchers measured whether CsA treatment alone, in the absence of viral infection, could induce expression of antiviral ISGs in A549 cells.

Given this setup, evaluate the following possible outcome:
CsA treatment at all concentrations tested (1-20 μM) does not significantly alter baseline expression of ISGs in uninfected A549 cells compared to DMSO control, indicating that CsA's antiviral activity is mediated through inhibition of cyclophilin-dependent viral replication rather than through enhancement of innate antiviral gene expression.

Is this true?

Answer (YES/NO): NO